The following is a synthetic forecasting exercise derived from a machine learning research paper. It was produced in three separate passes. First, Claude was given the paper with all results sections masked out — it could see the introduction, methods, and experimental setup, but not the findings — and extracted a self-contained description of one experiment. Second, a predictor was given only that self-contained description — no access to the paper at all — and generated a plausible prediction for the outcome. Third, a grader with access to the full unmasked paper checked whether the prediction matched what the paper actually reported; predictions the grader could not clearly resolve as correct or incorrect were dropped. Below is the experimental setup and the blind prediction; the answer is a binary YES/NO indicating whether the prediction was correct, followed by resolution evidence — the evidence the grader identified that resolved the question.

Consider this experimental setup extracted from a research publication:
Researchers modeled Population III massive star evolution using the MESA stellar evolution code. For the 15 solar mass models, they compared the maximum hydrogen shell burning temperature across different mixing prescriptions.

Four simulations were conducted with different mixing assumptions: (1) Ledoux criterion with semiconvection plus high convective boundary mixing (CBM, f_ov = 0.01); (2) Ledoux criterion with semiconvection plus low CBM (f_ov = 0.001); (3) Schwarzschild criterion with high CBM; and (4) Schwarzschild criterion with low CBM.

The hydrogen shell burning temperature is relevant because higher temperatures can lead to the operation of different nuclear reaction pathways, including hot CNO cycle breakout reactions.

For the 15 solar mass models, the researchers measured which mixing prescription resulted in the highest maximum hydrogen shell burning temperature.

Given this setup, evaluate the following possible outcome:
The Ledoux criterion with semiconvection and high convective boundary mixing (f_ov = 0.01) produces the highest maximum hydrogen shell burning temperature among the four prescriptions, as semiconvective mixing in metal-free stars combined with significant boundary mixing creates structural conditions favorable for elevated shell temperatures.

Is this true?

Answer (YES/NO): NO